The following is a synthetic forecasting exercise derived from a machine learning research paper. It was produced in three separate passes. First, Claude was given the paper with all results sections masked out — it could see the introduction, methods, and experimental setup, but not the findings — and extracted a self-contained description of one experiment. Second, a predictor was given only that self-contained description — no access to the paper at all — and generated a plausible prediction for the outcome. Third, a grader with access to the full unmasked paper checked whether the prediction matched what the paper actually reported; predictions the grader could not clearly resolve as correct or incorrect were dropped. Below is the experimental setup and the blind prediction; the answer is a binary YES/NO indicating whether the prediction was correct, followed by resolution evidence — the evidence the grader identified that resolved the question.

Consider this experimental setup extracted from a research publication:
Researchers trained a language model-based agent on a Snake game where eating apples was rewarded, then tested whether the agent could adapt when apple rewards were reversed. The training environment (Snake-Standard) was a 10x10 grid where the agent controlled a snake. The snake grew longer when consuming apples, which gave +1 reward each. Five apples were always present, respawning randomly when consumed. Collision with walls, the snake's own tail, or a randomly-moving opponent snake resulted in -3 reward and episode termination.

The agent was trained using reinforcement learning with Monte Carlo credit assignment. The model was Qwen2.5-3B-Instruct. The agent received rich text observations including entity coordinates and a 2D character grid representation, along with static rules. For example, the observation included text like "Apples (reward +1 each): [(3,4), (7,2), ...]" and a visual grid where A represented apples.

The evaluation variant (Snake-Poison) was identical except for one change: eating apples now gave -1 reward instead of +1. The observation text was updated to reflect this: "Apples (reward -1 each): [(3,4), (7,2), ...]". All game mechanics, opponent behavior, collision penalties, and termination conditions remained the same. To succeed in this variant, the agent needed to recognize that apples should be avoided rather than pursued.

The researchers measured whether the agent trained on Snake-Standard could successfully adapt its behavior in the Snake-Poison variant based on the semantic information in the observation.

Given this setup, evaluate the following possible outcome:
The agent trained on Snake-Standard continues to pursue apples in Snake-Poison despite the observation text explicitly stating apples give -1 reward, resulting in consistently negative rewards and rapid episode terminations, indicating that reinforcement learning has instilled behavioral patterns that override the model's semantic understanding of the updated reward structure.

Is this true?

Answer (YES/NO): YES